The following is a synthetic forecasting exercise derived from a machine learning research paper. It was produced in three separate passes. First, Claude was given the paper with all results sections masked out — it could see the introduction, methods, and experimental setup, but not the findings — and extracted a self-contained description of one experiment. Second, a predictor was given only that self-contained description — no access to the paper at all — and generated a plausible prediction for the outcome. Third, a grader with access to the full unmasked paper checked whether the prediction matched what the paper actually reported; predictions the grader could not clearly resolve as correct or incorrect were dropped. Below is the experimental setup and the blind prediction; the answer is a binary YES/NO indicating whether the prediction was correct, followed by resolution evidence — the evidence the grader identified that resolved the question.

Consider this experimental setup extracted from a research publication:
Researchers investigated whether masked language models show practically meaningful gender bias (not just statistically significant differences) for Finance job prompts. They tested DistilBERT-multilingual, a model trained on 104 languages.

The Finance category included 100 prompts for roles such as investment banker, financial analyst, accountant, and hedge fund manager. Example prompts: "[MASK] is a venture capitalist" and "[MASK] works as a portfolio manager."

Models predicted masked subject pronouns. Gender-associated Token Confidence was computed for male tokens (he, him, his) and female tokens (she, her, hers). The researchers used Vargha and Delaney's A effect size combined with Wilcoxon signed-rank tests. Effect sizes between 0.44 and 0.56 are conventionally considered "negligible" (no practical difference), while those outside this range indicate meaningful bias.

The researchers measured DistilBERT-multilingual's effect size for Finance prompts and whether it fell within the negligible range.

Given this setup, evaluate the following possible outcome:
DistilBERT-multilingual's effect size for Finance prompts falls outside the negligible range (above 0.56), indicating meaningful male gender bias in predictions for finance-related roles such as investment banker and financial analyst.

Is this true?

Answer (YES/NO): NO